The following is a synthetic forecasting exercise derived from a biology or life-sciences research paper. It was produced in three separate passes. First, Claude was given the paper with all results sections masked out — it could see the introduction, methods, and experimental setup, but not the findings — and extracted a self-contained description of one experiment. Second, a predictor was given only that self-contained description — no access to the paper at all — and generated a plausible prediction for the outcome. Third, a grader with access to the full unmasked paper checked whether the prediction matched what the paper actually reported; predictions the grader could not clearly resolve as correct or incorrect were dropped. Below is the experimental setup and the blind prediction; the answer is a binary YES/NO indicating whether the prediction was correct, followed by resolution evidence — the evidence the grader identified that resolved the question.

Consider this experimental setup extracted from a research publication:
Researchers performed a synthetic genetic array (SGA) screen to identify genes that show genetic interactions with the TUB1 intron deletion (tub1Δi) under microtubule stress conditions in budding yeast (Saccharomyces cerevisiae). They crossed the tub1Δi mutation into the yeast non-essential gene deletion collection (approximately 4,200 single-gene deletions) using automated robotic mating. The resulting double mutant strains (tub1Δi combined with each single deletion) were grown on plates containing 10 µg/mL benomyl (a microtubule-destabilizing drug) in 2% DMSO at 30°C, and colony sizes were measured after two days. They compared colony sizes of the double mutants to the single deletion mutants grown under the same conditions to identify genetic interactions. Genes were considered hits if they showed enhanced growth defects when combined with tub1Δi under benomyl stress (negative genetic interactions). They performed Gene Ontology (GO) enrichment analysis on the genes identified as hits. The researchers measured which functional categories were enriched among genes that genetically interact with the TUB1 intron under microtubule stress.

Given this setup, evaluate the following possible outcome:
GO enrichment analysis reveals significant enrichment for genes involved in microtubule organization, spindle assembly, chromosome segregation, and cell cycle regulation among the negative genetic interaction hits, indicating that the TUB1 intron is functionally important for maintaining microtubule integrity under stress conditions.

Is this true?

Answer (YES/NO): NO